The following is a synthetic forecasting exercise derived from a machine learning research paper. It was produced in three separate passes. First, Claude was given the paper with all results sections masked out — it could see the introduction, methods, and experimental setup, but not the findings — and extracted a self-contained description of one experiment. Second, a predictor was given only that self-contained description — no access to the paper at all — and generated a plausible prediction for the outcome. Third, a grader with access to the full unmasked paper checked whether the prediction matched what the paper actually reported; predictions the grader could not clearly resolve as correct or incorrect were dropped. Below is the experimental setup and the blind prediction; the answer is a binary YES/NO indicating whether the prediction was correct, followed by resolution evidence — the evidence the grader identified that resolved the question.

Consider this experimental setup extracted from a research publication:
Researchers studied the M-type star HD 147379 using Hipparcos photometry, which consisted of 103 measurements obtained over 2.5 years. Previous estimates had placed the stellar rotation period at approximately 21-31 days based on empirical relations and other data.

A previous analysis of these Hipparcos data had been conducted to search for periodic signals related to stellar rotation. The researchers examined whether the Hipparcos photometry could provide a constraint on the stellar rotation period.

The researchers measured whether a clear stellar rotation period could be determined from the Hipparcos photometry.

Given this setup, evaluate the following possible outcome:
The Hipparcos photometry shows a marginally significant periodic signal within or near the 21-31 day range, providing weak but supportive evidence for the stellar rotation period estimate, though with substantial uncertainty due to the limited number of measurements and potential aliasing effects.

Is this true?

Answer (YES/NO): NO